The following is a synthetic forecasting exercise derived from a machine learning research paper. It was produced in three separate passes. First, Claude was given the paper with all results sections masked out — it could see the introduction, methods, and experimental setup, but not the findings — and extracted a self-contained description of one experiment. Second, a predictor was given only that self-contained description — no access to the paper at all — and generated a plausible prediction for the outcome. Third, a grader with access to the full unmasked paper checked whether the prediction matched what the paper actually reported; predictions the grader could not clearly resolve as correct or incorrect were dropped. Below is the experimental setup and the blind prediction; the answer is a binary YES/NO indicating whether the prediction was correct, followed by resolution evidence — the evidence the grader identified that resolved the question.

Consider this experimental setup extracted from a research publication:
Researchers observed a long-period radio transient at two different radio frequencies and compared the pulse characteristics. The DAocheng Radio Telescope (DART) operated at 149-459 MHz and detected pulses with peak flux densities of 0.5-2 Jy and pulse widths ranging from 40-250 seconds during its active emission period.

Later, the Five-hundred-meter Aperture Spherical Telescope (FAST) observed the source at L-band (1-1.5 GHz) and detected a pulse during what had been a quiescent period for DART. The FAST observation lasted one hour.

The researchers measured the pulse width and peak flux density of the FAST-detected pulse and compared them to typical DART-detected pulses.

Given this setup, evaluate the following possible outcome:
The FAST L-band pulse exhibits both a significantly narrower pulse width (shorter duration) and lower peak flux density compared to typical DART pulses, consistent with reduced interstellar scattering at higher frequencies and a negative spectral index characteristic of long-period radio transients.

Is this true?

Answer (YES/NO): NO